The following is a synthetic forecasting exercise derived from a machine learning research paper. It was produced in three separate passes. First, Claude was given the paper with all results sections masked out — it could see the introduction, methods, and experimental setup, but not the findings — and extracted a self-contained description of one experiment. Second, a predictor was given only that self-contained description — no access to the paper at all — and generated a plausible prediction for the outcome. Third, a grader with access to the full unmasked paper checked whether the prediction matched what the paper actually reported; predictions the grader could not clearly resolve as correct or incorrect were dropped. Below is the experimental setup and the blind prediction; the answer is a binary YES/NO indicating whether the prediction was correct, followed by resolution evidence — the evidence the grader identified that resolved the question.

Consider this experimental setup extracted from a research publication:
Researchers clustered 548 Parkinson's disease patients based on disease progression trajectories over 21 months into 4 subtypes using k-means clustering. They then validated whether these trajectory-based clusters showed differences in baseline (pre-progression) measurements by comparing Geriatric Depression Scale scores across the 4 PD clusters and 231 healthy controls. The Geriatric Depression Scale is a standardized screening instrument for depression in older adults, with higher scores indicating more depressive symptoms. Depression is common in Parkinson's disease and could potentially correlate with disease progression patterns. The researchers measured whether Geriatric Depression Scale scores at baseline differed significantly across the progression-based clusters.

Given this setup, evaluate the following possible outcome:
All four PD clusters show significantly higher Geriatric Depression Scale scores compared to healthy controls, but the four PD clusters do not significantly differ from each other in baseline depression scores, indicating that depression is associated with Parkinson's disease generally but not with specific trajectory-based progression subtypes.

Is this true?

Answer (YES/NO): NO